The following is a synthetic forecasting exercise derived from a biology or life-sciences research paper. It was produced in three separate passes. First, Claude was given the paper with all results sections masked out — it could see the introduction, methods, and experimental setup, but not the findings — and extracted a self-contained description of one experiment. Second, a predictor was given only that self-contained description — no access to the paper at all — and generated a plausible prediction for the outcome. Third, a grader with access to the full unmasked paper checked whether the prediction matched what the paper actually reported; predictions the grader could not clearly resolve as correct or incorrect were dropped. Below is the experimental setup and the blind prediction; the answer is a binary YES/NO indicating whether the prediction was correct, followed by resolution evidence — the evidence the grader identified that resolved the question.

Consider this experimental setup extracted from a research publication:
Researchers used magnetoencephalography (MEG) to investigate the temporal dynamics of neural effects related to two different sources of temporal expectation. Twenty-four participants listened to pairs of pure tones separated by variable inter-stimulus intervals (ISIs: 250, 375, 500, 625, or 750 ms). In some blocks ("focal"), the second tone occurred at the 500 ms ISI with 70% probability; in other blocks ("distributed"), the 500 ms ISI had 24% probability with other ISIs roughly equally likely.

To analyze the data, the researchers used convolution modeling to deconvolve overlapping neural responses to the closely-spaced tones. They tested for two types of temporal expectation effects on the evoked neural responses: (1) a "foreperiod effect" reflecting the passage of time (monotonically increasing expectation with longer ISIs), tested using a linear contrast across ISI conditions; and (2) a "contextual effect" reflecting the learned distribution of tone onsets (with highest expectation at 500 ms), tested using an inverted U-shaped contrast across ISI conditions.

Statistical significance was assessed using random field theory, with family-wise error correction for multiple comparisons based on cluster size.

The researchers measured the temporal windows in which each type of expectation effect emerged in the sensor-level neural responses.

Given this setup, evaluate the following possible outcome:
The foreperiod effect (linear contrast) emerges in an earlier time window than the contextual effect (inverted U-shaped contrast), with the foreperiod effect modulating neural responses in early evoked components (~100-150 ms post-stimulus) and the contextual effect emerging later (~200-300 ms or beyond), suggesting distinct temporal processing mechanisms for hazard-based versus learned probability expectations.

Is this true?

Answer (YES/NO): NO